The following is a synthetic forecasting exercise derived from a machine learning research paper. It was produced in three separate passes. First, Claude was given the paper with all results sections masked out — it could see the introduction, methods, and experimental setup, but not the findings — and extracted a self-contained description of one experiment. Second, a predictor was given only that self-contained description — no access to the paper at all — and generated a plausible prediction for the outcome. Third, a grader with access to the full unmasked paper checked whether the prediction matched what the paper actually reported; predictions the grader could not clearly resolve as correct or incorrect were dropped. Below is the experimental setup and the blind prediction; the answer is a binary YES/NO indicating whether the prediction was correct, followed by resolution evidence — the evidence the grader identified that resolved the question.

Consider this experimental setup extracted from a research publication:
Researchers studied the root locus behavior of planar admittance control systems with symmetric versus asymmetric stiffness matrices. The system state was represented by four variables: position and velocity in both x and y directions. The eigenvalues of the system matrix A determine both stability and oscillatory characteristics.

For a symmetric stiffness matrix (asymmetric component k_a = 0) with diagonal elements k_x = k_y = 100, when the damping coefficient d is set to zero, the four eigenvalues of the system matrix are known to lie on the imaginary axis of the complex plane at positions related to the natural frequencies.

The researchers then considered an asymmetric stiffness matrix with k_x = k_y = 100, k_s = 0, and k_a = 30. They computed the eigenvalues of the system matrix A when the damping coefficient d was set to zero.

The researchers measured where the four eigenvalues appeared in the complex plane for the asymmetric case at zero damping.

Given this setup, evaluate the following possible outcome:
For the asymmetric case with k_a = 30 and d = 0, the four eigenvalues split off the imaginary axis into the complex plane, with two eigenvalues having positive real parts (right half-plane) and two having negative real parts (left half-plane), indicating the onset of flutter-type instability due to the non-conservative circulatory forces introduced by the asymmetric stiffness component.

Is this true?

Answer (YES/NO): YES